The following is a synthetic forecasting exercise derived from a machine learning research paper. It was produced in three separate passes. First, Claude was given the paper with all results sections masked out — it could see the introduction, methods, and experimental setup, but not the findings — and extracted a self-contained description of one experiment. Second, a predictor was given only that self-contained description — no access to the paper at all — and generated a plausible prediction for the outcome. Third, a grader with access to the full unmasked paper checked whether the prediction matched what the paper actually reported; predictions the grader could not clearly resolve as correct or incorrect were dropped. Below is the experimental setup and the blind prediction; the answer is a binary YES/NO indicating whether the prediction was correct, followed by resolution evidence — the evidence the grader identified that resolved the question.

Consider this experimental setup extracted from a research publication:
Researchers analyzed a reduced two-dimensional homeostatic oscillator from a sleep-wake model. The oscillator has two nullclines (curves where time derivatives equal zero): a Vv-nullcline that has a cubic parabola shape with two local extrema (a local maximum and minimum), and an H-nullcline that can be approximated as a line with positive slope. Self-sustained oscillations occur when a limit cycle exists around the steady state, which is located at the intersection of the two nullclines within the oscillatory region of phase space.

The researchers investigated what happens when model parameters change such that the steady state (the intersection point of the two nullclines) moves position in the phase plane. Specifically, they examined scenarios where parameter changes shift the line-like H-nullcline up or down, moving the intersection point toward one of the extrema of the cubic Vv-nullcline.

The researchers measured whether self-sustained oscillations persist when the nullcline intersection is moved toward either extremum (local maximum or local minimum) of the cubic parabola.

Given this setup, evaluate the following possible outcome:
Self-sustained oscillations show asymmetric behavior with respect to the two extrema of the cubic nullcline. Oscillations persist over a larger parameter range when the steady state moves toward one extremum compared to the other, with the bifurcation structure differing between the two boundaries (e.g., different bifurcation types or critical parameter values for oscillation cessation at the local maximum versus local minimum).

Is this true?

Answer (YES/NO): NO